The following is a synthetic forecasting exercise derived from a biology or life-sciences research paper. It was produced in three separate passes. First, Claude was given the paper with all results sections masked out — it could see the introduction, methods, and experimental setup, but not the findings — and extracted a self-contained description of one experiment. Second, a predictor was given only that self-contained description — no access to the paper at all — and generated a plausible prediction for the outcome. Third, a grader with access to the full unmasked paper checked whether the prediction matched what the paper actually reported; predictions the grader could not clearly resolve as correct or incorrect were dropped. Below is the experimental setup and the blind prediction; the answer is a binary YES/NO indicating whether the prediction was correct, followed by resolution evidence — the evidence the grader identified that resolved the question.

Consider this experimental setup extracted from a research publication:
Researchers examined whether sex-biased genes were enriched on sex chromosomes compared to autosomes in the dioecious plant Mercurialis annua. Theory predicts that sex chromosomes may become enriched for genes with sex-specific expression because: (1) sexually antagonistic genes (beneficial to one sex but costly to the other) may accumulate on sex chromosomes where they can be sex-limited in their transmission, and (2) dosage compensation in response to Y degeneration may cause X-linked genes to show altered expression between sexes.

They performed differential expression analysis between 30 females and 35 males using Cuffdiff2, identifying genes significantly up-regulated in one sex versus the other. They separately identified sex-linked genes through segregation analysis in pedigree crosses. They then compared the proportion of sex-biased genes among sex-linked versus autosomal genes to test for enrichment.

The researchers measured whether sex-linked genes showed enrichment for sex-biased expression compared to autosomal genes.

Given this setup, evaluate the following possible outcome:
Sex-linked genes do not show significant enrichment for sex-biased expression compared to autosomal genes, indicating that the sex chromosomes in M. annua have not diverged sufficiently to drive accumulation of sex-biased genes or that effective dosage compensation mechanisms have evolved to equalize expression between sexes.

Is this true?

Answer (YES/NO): NO